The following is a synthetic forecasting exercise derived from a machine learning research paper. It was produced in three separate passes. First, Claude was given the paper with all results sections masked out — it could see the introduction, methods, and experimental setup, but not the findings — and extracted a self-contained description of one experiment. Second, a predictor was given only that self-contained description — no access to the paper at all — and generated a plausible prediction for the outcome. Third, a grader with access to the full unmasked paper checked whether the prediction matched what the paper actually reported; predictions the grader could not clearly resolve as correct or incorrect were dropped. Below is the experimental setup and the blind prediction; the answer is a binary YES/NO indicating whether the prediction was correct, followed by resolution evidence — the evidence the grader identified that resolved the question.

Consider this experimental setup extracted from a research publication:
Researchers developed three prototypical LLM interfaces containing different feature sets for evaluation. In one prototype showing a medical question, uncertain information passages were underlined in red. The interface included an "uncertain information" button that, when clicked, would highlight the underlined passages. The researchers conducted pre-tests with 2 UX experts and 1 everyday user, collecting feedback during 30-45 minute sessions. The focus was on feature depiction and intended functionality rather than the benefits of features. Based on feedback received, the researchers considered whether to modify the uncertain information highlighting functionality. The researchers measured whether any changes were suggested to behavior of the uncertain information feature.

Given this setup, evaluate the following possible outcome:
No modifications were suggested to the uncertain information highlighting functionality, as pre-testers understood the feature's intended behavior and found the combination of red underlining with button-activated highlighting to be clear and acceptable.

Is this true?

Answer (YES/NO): NO